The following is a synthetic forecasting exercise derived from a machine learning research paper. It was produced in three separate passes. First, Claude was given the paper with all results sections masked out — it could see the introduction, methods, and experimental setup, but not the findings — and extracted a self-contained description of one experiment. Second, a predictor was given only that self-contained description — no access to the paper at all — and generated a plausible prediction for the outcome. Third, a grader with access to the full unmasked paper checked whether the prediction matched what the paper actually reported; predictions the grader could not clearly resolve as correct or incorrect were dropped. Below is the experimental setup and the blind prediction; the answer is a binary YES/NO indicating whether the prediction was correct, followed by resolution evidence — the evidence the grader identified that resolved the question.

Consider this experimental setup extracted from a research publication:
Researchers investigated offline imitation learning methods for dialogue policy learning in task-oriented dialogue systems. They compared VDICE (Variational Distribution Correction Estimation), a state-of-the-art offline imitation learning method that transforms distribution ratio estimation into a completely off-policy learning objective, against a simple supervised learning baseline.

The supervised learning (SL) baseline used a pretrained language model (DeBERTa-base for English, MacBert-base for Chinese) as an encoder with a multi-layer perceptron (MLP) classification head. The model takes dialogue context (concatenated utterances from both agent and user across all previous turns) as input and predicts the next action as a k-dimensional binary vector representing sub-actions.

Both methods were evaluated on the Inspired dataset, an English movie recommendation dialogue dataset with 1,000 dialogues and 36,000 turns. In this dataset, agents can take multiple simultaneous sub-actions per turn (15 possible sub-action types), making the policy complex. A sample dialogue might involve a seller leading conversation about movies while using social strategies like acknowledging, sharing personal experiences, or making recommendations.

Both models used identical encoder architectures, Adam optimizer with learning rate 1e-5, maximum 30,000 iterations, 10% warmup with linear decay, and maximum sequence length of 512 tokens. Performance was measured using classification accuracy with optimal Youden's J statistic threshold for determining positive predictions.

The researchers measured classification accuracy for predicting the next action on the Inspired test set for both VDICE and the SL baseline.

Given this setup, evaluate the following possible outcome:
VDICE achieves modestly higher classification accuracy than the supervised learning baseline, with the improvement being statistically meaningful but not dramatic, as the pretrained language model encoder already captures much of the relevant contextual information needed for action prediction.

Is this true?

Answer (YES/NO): NO